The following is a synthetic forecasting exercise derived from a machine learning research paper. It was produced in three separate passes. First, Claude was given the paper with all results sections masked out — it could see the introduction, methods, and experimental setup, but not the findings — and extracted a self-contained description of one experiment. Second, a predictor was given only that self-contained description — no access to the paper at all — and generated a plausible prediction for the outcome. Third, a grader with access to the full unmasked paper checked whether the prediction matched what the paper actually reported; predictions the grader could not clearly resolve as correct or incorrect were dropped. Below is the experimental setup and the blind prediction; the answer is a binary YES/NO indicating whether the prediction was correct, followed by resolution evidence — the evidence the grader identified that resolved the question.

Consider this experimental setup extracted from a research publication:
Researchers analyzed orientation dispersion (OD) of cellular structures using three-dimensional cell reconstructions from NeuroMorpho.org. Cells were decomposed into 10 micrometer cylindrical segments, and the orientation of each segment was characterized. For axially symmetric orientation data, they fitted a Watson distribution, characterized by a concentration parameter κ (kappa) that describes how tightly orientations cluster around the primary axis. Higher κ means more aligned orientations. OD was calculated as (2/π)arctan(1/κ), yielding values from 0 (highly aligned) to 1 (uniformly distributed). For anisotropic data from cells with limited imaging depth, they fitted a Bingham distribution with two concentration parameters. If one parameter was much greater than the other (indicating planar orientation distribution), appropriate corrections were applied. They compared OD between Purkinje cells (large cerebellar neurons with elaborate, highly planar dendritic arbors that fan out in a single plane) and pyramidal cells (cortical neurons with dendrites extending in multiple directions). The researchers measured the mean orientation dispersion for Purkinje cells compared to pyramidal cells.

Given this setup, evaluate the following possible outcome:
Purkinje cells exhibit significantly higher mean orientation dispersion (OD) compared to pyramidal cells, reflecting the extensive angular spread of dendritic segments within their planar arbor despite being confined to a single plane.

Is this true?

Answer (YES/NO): NO